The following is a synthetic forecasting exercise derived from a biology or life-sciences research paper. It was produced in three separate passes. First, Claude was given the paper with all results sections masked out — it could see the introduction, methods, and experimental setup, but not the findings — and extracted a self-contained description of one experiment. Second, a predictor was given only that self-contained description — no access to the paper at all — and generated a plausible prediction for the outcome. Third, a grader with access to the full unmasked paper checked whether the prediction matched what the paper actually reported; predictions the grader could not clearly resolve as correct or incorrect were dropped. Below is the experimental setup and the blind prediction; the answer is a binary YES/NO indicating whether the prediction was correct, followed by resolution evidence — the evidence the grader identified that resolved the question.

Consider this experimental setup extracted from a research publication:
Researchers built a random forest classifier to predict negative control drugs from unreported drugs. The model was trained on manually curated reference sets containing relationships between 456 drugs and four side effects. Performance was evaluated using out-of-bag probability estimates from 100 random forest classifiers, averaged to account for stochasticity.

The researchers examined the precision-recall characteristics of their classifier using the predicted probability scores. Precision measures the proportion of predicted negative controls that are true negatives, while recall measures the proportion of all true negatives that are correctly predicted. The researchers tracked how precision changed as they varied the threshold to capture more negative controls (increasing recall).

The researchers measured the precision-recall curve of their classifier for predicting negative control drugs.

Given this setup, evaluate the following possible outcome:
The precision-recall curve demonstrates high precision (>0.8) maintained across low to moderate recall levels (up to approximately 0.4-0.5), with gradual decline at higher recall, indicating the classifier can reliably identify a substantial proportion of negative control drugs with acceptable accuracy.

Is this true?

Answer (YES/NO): NO